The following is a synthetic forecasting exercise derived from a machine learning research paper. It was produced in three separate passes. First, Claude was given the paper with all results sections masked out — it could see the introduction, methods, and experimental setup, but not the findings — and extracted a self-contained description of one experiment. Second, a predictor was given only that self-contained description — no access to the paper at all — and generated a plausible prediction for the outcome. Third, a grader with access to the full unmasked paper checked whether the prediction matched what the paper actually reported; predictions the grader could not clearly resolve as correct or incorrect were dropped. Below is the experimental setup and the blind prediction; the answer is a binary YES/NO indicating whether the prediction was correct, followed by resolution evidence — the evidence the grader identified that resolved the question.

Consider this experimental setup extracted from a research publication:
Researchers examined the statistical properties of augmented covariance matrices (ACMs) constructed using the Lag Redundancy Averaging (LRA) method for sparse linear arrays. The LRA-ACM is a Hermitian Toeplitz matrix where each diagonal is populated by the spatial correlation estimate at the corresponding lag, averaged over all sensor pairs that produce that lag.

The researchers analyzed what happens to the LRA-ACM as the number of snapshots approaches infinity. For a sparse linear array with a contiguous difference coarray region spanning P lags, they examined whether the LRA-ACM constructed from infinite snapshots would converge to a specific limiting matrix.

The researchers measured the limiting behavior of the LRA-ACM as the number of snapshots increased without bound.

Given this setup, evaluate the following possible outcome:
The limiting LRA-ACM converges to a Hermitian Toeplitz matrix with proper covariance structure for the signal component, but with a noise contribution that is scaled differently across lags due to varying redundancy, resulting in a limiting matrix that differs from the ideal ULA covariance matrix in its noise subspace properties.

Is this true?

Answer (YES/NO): NO